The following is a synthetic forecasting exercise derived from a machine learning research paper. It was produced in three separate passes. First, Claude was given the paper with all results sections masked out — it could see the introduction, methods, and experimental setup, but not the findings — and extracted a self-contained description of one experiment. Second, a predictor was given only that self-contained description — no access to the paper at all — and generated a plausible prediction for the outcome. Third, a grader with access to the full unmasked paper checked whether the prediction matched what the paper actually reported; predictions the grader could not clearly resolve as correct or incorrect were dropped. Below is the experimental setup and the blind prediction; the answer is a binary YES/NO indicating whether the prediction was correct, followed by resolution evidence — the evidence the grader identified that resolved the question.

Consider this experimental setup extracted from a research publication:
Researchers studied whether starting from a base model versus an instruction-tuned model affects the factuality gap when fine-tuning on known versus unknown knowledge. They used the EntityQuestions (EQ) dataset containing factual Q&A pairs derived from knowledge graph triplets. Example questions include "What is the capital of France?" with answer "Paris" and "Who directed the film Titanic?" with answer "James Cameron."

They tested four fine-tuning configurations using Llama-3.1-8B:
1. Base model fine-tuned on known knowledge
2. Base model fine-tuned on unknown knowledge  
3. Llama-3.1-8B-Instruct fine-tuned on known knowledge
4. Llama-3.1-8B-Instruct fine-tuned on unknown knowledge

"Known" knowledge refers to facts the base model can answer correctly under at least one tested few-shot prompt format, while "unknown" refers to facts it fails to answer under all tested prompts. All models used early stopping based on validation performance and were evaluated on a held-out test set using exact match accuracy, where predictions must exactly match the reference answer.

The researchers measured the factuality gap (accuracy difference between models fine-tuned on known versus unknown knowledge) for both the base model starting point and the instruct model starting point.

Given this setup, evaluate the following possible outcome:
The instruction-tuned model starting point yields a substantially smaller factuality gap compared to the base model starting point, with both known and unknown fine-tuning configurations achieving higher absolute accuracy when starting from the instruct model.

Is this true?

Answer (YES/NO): NO